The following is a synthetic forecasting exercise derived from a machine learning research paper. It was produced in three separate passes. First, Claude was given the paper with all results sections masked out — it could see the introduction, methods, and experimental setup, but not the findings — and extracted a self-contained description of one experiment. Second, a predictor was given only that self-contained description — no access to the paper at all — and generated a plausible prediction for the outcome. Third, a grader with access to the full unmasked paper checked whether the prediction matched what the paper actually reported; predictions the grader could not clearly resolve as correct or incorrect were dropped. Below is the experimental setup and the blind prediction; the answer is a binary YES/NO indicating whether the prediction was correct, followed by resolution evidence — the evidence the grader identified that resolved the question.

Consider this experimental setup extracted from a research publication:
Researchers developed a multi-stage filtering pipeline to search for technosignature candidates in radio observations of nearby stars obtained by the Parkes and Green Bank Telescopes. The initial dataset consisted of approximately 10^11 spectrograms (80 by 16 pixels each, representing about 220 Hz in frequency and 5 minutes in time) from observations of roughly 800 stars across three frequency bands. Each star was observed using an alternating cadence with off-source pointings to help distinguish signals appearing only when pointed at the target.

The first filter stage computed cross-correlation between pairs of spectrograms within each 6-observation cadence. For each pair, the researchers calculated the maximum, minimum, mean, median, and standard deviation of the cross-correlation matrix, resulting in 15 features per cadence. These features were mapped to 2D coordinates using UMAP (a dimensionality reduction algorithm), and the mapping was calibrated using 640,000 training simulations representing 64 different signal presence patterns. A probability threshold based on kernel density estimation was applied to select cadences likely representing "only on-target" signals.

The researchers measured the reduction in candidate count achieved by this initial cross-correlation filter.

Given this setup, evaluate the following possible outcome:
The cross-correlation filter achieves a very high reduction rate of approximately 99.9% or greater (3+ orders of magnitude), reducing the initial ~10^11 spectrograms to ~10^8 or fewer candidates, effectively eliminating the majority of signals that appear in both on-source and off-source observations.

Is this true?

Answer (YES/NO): YES